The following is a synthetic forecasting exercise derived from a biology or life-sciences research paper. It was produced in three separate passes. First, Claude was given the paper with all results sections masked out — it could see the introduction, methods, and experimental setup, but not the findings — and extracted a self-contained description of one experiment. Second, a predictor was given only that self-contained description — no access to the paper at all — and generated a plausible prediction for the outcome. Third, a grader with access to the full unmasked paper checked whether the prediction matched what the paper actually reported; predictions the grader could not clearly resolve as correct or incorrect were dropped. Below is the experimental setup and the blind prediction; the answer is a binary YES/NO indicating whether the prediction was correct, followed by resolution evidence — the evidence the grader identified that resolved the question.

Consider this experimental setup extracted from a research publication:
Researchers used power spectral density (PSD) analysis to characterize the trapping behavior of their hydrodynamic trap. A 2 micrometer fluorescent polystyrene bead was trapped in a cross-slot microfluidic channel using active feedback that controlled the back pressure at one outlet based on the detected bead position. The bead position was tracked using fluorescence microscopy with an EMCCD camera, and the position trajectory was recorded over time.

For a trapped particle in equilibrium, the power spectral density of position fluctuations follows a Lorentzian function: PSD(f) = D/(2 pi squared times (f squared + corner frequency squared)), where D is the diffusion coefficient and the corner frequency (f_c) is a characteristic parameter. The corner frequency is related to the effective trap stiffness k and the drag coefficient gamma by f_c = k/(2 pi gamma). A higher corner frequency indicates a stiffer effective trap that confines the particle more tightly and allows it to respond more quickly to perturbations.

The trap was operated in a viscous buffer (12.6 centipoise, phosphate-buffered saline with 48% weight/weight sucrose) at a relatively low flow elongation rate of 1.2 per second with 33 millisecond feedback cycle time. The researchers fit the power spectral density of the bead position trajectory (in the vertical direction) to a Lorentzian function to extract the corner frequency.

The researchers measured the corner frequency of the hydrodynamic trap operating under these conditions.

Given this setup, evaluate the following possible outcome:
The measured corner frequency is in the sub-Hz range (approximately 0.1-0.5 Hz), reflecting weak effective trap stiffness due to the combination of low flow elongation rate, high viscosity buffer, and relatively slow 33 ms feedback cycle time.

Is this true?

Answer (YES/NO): NO